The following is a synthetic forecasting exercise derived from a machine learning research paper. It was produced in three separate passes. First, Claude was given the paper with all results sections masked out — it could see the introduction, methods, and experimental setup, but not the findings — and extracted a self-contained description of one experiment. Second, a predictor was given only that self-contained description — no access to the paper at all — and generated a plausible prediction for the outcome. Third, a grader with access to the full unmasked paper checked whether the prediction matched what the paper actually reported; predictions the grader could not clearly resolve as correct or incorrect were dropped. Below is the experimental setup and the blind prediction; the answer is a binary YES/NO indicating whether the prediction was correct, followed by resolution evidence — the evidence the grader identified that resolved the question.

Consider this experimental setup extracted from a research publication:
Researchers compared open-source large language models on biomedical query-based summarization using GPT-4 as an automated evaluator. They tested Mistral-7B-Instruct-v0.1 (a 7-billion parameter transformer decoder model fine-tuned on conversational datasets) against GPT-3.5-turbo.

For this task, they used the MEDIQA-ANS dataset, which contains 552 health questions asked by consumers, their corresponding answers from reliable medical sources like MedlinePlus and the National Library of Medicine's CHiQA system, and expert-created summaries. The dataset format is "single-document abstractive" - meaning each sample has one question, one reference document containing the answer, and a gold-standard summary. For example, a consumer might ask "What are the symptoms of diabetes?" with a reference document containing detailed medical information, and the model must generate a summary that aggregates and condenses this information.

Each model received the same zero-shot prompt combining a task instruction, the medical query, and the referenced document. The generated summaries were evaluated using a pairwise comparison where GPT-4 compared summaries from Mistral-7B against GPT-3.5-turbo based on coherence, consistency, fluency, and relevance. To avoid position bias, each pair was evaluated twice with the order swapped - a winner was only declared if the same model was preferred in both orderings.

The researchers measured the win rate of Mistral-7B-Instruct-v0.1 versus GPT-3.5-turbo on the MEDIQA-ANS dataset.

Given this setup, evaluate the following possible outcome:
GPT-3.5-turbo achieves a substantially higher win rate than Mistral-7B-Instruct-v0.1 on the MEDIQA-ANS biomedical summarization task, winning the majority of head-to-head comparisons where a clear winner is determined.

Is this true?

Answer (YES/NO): NO